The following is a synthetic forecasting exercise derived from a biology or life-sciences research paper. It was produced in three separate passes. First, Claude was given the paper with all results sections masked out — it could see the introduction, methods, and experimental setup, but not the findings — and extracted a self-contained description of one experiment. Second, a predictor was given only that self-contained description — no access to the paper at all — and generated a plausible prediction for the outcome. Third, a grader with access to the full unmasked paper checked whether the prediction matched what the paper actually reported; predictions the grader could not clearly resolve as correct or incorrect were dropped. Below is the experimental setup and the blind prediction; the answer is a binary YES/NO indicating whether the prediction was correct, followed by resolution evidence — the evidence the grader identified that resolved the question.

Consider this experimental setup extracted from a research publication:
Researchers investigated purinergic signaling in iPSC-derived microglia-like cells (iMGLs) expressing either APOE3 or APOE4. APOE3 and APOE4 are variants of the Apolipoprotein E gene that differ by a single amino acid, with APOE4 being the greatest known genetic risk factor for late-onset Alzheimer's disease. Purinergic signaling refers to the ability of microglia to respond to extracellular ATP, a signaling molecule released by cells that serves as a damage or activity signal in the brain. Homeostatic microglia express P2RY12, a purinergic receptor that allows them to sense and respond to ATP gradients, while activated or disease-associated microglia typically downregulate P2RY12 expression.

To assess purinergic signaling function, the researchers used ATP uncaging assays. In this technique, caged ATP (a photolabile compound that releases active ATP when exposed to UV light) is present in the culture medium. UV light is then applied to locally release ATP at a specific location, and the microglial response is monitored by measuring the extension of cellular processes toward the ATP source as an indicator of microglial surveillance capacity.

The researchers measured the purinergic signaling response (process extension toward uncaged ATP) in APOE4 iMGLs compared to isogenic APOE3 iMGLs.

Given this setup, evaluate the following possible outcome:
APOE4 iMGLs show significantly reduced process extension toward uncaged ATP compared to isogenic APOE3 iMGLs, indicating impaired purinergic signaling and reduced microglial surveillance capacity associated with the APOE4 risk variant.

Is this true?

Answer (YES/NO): NO